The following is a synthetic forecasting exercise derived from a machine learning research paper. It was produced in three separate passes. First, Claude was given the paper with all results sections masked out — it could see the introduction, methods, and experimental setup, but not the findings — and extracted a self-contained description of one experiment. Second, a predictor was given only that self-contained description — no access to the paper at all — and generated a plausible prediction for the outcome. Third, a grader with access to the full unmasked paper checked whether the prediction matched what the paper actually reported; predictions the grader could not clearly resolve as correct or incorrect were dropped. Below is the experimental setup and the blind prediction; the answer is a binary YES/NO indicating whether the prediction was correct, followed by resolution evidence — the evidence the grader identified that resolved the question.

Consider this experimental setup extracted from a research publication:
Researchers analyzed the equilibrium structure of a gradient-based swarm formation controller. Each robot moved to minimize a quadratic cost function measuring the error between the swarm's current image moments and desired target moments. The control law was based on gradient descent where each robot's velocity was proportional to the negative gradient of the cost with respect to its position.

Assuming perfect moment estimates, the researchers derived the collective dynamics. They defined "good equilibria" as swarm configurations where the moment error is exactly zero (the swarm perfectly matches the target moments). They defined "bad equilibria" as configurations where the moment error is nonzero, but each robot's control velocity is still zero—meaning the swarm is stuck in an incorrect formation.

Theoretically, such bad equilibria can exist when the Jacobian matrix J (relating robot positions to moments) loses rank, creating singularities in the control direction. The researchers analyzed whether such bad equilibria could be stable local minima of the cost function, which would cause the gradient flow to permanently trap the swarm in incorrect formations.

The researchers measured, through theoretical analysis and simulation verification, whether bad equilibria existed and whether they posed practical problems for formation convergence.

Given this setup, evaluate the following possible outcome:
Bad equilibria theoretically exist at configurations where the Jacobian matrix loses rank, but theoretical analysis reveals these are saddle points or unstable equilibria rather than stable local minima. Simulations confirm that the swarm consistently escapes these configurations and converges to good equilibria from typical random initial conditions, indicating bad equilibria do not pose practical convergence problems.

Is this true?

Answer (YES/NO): NO